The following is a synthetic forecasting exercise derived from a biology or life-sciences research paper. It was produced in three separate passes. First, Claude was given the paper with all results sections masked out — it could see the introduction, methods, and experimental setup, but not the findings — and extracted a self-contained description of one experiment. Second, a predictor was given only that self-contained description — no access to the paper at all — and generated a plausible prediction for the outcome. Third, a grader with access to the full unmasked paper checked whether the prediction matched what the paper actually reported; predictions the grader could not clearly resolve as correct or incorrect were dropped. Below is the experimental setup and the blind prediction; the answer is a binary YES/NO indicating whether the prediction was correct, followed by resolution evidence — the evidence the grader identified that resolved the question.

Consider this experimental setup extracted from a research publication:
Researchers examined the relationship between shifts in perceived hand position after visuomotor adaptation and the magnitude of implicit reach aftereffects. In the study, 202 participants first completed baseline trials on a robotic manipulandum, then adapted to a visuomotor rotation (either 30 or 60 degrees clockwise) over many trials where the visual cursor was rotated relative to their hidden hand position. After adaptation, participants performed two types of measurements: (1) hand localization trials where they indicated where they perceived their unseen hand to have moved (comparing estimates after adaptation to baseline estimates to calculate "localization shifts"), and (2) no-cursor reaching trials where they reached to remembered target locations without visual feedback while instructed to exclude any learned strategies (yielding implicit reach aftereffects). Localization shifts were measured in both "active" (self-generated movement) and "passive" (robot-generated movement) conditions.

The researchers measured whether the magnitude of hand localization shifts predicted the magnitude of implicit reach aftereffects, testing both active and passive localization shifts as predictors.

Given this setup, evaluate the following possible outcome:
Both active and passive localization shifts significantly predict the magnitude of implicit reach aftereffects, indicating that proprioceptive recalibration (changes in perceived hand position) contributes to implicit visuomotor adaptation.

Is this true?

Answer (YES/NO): YES